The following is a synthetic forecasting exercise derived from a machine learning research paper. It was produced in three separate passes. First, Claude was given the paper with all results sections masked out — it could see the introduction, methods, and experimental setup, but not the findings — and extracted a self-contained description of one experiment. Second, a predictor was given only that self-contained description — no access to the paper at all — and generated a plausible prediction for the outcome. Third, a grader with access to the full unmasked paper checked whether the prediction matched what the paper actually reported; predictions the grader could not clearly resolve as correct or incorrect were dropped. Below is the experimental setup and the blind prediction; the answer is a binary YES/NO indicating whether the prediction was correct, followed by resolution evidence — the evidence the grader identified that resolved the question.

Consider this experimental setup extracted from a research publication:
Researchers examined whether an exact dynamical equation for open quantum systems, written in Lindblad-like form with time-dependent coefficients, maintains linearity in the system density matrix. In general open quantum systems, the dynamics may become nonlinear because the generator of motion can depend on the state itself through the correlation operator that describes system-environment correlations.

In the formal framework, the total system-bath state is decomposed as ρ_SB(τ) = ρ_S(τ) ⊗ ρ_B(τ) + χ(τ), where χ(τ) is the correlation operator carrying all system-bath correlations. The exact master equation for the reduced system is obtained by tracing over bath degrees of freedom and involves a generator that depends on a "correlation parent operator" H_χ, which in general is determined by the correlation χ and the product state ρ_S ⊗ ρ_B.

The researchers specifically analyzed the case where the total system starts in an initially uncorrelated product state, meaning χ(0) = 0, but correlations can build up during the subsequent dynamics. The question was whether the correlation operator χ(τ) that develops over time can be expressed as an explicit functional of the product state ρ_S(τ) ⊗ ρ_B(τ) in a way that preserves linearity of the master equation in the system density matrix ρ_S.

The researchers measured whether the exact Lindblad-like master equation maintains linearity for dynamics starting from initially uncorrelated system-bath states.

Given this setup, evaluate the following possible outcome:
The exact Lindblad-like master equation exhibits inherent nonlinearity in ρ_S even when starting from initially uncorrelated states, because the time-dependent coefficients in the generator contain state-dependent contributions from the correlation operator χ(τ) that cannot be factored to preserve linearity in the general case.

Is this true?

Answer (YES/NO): NO